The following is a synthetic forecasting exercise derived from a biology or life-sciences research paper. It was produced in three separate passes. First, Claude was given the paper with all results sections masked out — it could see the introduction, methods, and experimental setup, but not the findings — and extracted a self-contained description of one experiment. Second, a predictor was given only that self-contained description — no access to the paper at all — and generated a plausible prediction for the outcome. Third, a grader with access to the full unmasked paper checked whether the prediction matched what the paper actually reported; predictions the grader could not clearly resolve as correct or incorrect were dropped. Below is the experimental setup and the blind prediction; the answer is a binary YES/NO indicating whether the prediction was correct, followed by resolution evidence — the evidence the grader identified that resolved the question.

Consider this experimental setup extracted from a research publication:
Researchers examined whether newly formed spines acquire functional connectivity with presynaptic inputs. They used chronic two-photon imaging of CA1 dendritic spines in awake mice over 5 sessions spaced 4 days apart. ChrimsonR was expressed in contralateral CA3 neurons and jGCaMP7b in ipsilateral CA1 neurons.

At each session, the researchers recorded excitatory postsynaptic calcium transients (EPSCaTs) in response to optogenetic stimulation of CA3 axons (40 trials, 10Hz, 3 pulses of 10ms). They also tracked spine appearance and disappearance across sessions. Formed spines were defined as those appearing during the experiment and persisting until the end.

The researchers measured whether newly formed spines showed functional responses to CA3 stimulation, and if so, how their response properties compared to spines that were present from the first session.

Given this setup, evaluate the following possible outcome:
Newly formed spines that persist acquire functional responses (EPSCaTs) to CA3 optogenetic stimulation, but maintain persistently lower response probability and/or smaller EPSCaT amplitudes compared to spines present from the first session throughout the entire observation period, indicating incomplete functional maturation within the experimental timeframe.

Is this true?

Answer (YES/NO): YES